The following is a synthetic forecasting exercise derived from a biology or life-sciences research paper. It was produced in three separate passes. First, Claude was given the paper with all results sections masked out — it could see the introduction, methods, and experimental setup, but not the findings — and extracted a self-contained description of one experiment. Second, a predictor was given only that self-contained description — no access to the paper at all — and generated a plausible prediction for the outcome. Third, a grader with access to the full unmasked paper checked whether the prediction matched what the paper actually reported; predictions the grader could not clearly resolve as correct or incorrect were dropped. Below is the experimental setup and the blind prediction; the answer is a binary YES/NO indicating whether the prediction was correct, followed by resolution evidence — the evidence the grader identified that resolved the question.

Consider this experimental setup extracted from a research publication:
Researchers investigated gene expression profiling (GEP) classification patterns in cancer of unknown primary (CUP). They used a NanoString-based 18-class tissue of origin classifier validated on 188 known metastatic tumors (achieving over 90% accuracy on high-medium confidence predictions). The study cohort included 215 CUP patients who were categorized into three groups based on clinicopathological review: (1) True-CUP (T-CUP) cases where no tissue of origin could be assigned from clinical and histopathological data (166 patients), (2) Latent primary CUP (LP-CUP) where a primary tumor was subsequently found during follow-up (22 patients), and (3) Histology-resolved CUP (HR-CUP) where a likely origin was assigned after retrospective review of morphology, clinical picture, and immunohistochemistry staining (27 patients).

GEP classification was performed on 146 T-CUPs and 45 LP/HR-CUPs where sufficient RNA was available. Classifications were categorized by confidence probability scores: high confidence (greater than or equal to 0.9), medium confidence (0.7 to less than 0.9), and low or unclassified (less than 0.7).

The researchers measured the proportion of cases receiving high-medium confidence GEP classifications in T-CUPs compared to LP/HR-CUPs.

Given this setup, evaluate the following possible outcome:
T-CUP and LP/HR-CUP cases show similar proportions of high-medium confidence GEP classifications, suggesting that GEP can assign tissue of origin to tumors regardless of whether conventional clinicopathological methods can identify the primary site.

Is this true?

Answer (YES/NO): NO